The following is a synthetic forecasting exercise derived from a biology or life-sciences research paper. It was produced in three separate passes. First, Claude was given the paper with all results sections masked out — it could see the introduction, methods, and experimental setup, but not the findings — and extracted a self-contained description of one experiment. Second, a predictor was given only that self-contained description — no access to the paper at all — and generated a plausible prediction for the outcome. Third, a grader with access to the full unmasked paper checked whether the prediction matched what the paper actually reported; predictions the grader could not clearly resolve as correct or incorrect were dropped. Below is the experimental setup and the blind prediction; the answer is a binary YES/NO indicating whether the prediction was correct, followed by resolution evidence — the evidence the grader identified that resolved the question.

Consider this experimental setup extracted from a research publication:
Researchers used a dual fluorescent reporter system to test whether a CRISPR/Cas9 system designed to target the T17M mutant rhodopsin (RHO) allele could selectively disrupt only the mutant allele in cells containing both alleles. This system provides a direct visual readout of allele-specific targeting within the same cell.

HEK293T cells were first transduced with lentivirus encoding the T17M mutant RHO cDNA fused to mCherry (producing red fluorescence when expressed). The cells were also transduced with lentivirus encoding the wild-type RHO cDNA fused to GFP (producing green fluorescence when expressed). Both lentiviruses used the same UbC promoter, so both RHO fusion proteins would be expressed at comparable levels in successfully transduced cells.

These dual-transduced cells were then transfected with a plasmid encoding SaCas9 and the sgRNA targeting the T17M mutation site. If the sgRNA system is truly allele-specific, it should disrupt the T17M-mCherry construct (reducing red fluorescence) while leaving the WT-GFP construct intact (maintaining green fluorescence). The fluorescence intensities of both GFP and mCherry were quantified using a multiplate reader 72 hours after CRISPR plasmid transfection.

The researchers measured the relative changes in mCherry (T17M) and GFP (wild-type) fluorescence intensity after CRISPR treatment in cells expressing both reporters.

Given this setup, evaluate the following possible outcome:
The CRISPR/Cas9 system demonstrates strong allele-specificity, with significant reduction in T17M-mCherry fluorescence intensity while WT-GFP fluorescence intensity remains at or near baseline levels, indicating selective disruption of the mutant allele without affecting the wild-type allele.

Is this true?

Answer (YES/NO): YES